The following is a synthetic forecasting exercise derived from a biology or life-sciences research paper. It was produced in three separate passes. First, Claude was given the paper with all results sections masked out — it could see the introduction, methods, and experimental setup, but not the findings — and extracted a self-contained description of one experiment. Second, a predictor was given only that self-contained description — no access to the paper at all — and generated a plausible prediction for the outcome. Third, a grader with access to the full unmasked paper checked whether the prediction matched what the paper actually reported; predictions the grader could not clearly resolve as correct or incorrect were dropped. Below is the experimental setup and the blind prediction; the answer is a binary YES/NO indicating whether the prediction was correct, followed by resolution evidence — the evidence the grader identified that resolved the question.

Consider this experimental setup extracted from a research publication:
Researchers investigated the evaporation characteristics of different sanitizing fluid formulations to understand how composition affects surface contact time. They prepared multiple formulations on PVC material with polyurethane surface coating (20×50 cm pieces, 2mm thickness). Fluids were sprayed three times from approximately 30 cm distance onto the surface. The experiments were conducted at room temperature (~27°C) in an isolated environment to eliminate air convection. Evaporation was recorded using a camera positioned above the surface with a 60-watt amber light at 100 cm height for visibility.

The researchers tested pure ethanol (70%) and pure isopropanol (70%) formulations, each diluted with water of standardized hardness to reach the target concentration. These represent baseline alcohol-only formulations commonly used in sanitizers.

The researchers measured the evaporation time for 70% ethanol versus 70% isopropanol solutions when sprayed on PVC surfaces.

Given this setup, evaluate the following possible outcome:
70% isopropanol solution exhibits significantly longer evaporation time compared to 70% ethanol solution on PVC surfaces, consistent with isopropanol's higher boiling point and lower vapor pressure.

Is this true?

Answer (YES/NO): YES